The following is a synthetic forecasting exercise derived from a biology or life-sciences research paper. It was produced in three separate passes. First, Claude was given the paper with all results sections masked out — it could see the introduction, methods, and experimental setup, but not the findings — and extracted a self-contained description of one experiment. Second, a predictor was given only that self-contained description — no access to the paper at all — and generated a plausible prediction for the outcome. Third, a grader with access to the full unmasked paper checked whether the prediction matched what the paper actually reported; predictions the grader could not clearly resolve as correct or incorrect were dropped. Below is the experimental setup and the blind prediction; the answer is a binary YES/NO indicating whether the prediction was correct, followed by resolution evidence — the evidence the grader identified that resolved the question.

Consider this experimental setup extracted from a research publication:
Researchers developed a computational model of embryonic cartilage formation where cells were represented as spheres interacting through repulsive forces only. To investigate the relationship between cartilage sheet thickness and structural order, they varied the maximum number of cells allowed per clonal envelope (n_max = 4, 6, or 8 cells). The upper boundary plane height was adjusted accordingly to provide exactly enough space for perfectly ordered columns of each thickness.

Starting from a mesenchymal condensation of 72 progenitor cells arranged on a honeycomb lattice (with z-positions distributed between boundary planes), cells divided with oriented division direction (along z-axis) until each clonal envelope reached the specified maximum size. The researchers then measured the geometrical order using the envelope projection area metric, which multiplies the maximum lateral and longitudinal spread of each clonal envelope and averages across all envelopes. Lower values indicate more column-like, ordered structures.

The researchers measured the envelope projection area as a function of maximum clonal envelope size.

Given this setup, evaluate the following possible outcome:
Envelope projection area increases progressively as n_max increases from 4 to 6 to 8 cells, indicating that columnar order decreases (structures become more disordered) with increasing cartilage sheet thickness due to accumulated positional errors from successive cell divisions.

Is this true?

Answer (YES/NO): YES